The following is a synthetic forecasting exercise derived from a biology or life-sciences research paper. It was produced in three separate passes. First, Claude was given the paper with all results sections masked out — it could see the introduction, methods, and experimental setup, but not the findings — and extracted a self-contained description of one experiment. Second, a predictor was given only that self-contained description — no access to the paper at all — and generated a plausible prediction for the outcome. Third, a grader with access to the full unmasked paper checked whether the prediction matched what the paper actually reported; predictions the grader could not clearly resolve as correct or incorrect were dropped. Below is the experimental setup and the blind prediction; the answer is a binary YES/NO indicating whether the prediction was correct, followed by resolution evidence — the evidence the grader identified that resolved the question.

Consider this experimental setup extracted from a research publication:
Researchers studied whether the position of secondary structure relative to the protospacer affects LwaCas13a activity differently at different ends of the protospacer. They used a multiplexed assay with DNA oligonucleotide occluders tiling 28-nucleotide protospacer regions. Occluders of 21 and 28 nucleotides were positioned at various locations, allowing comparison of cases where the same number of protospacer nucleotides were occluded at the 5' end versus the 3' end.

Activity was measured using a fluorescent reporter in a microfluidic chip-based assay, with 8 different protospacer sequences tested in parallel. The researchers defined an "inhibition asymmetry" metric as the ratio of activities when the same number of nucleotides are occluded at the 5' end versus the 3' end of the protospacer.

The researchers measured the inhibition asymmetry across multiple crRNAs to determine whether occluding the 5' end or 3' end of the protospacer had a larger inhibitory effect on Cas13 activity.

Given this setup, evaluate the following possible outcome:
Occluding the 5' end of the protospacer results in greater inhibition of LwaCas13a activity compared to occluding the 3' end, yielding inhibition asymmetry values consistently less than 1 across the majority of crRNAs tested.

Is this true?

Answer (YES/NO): NO